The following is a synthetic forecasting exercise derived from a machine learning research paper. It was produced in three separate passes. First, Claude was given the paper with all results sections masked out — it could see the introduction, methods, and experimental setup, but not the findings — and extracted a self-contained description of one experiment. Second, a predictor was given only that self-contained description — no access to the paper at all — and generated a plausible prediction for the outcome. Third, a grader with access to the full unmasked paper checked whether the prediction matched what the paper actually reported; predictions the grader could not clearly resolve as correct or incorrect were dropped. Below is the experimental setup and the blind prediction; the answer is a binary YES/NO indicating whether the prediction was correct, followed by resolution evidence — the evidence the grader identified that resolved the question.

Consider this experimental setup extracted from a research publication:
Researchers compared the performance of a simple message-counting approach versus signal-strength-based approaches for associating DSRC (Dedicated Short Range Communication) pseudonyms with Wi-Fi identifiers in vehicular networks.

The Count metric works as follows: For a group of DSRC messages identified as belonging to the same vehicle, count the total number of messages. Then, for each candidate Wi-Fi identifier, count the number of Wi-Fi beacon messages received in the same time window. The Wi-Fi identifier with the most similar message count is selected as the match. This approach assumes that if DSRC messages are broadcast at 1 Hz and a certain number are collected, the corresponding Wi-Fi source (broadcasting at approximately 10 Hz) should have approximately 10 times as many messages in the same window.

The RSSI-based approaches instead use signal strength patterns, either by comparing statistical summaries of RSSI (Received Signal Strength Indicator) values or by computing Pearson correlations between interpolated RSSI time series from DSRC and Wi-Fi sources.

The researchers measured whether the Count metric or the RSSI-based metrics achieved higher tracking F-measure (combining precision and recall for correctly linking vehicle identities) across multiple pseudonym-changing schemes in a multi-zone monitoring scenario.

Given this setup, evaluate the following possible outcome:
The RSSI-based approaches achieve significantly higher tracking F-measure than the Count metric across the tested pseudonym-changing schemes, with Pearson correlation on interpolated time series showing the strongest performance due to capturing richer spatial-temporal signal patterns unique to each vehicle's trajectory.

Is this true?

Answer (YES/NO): NO